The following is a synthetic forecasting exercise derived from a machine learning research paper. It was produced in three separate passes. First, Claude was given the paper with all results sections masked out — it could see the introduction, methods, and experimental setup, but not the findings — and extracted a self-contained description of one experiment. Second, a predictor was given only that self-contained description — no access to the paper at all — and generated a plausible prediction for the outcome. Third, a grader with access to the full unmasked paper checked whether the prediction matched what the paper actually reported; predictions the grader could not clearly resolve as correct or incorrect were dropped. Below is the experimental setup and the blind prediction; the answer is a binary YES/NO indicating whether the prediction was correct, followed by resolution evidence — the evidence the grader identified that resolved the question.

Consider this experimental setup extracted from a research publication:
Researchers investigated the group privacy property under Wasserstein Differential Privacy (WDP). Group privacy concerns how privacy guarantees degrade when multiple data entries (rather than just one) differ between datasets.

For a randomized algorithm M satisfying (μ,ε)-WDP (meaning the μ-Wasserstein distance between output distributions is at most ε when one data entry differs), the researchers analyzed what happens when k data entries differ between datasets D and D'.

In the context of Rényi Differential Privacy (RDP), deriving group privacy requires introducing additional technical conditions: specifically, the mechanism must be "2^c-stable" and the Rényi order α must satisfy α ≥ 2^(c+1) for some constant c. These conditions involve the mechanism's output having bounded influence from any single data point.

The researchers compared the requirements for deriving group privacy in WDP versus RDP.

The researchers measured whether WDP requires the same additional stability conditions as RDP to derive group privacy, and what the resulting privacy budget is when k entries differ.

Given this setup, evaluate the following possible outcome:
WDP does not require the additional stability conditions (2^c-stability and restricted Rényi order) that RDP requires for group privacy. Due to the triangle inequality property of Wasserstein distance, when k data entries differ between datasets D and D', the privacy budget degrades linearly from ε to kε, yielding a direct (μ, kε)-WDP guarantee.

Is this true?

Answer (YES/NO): YES